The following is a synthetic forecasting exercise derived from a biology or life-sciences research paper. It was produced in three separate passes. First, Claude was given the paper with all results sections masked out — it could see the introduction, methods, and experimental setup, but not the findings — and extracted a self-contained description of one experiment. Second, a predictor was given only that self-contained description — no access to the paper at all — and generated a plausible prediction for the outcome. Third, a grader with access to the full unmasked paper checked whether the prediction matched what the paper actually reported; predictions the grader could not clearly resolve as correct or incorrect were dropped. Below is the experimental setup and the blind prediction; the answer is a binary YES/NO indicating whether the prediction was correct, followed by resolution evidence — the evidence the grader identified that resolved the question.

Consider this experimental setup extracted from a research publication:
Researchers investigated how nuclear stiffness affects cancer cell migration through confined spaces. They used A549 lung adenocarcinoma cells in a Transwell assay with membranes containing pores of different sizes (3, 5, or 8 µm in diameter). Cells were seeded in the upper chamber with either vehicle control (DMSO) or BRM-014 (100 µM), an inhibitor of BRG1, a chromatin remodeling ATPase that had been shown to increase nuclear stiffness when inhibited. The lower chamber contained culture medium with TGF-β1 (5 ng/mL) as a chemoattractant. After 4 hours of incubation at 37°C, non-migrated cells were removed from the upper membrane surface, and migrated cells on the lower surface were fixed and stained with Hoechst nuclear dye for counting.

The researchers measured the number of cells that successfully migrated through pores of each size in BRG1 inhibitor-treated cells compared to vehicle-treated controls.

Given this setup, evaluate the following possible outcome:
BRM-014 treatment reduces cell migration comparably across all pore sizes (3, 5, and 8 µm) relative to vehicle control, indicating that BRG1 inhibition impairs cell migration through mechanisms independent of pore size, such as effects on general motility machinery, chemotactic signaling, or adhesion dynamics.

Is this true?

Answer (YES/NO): NO